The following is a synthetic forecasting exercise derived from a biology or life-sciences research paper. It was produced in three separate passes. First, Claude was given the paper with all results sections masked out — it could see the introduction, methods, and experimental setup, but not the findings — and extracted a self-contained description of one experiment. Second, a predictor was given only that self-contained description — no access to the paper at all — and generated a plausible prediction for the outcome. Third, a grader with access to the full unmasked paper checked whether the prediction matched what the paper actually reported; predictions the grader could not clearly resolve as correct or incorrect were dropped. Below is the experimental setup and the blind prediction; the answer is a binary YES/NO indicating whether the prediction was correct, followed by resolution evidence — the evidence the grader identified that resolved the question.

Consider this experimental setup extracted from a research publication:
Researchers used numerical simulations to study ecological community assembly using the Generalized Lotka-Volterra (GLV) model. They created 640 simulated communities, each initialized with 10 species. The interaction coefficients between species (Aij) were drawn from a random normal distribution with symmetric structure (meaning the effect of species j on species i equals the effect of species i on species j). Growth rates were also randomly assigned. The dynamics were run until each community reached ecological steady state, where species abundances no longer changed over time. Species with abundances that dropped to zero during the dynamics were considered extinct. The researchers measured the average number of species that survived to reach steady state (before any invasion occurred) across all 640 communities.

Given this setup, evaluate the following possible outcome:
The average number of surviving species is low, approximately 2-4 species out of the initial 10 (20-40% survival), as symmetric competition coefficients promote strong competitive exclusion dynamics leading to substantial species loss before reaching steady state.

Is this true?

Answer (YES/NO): NO